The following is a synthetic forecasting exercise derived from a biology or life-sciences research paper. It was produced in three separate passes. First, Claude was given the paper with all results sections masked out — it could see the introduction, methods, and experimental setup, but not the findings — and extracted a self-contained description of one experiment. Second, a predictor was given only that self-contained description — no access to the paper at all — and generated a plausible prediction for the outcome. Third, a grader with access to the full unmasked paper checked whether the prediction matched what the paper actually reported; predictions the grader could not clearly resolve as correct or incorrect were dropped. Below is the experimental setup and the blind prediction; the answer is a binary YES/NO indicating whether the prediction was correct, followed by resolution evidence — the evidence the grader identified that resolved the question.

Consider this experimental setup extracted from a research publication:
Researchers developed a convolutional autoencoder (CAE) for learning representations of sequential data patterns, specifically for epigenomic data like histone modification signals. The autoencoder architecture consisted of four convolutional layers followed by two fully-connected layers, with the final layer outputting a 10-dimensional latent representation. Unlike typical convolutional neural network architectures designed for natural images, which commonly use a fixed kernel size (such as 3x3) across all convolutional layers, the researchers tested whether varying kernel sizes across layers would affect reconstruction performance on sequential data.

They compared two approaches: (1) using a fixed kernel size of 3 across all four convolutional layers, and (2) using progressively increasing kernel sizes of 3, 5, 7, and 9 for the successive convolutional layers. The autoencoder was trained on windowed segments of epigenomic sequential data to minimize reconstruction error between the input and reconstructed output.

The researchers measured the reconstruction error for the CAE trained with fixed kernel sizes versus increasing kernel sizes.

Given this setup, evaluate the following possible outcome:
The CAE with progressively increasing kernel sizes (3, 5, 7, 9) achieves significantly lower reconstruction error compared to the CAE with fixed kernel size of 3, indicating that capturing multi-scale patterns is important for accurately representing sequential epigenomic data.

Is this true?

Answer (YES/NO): YES